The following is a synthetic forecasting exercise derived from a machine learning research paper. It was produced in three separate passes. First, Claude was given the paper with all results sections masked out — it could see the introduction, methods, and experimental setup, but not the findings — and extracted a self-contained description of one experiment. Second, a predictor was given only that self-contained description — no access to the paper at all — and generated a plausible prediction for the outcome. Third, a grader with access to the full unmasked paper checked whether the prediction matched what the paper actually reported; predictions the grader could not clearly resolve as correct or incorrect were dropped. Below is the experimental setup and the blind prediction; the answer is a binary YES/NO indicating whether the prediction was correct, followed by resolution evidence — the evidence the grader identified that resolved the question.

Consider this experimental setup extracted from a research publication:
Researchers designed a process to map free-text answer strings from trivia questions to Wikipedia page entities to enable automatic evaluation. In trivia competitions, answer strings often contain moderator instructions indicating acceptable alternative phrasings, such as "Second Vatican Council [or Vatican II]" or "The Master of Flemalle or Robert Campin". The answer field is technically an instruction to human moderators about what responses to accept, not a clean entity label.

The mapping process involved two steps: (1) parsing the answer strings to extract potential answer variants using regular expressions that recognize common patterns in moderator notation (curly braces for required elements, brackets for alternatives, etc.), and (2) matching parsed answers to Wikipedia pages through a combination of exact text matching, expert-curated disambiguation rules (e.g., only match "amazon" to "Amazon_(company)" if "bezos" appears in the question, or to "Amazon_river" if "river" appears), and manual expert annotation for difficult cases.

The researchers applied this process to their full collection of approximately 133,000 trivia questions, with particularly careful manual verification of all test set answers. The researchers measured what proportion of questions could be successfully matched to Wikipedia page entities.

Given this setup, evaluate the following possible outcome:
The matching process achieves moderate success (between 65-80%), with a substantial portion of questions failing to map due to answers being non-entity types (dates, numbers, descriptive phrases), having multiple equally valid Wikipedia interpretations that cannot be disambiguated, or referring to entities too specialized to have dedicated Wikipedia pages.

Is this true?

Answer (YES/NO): NO